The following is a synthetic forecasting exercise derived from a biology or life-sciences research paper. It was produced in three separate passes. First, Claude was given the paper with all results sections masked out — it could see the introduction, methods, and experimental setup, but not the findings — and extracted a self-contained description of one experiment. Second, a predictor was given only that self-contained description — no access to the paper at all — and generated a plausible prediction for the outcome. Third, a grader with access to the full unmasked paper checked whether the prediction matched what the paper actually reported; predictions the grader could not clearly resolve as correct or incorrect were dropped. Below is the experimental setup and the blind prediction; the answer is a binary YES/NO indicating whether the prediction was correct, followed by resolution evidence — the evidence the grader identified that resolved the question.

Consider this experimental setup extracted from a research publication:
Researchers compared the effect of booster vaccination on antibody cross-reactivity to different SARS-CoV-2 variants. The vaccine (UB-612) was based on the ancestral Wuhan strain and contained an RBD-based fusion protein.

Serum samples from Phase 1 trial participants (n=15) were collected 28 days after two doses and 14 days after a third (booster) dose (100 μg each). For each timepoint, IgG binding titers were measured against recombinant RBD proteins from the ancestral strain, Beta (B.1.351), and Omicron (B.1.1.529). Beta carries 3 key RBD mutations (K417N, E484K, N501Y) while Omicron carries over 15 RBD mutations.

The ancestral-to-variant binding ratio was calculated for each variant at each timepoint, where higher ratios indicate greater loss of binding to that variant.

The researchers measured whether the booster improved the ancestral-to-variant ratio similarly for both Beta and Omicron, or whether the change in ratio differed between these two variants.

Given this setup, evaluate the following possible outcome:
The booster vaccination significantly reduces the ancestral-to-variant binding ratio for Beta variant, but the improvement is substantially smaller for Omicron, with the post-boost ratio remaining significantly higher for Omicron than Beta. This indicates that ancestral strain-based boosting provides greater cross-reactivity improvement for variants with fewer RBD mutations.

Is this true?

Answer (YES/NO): NO